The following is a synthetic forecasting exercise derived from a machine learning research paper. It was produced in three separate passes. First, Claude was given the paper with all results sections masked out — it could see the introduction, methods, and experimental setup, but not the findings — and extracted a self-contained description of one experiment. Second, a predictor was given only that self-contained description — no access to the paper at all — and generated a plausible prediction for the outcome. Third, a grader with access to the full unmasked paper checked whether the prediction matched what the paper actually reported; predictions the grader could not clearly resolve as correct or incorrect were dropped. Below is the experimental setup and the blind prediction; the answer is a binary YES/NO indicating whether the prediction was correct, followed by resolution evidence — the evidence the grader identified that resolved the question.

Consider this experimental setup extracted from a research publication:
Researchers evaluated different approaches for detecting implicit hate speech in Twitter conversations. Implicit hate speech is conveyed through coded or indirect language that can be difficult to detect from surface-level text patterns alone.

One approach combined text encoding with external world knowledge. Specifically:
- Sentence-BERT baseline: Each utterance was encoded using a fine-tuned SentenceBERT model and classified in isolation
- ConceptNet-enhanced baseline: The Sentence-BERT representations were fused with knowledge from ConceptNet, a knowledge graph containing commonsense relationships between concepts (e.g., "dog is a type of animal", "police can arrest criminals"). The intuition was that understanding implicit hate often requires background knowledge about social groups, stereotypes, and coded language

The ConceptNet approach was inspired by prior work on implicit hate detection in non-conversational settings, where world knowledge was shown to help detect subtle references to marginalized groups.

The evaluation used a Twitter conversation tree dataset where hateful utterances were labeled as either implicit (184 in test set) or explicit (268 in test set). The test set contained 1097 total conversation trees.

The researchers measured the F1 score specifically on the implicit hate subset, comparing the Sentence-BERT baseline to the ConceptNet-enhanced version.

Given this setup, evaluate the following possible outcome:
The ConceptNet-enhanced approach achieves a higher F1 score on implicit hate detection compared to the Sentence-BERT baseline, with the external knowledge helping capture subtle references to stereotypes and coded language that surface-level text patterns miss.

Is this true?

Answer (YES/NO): NO